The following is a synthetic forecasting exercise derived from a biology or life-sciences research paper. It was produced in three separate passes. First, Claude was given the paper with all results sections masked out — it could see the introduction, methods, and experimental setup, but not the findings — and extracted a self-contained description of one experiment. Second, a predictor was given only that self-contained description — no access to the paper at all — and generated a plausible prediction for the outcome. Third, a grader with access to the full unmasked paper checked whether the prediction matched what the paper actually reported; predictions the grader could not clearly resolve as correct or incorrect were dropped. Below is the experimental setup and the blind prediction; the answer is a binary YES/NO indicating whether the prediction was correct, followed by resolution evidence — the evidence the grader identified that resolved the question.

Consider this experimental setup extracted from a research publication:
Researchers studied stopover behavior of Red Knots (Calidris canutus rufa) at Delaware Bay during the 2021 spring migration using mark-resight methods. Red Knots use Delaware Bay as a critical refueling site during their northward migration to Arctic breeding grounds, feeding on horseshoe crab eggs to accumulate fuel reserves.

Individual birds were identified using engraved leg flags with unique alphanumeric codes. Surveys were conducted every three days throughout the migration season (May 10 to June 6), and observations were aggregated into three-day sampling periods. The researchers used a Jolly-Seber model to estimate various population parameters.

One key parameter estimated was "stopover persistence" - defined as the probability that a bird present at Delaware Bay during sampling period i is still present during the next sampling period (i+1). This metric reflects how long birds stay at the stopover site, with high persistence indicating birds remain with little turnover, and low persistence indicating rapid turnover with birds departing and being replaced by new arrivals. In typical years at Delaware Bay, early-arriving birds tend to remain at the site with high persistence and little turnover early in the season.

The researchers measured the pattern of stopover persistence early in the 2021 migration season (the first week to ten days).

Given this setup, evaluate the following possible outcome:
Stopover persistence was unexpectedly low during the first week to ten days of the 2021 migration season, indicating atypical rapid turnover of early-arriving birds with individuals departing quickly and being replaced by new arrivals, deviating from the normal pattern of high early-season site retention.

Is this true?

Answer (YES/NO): YES